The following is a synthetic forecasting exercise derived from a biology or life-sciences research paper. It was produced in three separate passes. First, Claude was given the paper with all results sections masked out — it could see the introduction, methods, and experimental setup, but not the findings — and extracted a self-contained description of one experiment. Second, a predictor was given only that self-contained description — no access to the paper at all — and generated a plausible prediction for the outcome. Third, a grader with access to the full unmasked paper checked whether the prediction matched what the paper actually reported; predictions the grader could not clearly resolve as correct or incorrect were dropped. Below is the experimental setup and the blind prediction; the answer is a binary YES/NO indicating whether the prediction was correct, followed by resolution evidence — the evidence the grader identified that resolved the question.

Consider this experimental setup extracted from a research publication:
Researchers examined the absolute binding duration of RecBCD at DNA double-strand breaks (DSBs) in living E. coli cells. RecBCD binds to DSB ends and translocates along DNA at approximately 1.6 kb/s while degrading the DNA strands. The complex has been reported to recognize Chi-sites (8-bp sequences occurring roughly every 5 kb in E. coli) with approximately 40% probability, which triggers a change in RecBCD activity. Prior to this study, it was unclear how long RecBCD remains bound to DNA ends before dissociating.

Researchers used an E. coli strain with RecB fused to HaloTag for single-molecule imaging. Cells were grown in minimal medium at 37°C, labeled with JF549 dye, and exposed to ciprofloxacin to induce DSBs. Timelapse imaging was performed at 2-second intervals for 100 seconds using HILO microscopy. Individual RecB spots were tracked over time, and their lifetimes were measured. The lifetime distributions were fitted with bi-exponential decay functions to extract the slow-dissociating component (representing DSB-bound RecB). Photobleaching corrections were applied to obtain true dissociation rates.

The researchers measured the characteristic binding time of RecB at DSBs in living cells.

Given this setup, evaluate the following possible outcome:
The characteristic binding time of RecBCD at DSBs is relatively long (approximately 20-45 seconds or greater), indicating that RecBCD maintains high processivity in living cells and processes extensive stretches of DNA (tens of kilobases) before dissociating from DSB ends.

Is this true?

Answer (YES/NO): NO